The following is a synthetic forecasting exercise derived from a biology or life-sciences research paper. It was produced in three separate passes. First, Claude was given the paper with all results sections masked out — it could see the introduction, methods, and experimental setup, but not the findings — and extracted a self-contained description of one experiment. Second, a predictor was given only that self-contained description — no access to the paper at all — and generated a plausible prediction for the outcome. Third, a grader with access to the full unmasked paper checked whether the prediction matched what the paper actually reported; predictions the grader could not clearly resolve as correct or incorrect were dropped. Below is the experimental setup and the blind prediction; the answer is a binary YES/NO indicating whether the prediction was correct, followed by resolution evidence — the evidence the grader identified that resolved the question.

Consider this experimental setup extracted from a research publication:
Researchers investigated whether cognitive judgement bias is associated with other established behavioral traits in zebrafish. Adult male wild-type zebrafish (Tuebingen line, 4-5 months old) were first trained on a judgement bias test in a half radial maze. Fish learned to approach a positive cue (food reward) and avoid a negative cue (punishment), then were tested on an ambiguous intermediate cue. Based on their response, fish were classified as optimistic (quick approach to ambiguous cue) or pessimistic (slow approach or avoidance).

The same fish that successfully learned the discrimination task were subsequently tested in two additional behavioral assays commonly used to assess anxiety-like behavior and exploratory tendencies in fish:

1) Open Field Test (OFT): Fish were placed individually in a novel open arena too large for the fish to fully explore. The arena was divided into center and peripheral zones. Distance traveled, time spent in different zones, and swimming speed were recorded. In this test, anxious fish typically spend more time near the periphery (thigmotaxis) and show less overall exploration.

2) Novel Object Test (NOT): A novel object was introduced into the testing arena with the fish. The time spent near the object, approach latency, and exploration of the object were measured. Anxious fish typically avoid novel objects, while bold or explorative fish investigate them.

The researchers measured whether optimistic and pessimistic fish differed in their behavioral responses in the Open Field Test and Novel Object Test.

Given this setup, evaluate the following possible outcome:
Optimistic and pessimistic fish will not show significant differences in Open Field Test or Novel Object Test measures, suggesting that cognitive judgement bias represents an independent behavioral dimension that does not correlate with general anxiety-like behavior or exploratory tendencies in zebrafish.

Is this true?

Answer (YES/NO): NO